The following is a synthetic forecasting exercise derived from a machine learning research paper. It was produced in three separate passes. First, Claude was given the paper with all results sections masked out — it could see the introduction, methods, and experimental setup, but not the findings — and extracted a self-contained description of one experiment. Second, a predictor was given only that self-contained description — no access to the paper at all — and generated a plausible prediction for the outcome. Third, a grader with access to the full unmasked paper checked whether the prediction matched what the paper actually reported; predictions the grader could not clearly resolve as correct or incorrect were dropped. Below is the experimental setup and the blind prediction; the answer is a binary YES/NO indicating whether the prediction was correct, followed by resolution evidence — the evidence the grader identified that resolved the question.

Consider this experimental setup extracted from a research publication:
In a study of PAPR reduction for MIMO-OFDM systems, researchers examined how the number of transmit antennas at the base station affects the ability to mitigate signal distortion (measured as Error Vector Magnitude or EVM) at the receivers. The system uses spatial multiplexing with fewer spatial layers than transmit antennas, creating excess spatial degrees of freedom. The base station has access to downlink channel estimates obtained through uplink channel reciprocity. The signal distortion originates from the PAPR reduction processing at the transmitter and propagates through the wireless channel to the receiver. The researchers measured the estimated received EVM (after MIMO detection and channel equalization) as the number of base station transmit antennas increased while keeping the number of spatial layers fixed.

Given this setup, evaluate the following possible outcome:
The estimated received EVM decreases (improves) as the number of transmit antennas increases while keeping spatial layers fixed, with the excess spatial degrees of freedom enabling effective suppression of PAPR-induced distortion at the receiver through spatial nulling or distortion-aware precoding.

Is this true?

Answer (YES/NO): YES